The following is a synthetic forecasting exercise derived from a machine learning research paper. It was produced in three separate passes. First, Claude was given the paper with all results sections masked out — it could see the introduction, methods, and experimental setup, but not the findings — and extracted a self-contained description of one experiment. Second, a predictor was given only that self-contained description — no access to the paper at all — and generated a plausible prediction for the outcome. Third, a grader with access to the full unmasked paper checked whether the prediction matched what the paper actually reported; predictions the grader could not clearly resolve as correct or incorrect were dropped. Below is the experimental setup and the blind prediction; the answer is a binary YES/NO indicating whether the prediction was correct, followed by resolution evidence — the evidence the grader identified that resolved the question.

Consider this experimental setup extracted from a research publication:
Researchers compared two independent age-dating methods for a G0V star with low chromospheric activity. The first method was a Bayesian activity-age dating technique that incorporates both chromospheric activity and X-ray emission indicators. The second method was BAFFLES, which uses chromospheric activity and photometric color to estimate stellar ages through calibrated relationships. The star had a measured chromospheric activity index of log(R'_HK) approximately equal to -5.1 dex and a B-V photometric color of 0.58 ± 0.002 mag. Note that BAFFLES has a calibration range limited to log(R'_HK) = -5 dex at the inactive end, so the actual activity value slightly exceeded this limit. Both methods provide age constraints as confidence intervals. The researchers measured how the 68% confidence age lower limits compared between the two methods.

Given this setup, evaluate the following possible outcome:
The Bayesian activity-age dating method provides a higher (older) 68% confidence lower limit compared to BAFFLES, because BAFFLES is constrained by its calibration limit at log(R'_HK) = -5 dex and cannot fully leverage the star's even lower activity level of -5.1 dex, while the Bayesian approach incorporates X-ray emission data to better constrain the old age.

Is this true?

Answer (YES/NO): NO